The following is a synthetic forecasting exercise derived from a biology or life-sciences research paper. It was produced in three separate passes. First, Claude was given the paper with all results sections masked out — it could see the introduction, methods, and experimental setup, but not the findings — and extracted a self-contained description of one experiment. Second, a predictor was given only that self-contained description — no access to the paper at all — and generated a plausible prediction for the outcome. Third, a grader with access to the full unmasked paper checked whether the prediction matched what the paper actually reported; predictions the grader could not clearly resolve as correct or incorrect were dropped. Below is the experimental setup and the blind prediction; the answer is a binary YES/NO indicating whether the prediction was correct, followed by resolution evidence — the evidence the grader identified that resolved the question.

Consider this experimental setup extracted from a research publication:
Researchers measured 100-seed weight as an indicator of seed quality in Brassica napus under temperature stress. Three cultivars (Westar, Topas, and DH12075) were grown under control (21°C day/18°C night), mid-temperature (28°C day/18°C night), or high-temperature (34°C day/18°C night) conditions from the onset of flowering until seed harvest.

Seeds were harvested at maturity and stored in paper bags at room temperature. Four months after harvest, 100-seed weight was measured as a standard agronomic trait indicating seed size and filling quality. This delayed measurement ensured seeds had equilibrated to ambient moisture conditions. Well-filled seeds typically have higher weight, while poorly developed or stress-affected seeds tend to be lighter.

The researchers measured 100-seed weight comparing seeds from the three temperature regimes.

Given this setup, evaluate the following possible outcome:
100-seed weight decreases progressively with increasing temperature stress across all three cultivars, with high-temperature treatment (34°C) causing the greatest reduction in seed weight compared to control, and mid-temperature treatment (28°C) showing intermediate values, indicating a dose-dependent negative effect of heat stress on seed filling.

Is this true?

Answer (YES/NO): NO